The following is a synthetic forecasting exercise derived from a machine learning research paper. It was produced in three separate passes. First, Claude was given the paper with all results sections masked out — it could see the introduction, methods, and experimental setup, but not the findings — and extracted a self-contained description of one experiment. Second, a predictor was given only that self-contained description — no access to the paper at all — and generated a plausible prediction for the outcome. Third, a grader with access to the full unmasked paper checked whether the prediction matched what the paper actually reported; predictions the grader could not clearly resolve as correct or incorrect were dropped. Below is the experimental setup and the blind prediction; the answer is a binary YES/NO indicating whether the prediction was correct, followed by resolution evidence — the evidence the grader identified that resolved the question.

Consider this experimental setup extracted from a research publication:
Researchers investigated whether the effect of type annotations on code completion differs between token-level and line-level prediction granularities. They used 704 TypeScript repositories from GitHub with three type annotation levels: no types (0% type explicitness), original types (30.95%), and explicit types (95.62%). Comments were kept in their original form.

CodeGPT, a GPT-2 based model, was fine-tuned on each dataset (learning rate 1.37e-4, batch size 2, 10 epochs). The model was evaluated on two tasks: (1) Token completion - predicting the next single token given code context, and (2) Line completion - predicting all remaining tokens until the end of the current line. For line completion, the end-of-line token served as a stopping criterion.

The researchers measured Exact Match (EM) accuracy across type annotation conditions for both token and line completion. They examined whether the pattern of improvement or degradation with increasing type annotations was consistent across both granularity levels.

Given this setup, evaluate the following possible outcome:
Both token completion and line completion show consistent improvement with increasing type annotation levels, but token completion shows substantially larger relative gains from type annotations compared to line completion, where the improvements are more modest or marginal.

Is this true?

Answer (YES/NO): NO